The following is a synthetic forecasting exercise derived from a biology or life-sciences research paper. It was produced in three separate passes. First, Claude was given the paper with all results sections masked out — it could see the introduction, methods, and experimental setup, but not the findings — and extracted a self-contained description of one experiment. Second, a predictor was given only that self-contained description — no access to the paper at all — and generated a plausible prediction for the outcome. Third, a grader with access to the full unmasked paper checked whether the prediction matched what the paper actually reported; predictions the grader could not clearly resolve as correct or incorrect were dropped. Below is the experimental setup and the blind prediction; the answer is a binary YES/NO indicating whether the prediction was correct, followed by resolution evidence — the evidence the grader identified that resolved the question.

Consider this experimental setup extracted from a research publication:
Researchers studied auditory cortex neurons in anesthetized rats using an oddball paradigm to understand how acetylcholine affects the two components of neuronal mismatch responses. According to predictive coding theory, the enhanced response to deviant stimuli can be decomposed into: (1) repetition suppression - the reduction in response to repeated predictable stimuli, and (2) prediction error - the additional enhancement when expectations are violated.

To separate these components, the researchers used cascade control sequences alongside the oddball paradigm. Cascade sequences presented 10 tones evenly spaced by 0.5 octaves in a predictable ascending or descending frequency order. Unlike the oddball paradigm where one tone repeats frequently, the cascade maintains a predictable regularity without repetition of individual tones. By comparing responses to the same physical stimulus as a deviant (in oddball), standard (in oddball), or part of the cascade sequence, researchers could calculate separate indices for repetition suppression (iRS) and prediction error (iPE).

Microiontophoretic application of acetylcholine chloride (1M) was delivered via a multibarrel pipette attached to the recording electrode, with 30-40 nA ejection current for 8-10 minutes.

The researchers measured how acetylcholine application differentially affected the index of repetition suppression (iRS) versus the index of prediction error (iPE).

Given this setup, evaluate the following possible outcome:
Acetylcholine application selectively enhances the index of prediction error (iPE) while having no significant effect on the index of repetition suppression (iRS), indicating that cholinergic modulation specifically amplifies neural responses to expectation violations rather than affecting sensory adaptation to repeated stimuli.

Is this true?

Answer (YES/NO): NO